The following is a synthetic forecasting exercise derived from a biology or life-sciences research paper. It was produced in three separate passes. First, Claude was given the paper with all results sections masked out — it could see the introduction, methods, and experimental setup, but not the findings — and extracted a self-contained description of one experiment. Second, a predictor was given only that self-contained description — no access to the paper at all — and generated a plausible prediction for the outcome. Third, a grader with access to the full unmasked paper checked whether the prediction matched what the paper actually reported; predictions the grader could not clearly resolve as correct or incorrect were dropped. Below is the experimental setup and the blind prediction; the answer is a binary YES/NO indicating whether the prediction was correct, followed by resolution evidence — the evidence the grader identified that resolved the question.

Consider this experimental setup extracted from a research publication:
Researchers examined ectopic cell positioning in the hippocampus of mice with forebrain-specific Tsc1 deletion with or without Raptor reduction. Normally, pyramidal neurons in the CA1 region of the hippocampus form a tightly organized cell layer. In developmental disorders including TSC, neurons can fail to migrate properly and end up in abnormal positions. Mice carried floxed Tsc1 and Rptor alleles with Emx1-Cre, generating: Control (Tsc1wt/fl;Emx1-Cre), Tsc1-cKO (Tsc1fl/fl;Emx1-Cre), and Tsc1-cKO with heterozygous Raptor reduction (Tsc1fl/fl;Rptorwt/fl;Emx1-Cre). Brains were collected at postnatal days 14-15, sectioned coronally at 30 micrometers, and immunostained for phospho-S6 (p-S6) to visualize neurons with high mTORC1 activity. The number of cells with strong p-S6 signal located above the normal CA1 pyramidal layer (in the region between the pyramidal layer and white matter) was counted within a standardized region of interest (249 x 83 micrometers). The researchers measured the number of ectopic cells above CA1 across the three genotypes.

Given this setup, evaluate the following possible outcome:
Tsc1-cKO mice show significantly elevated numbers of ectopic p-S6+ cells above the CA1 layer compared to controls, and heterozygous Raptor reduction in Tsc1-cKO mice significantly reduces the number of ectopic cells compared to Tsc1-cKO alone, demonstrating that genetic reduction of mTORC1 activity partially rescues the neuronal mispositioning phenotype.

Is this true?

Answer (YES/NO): YES